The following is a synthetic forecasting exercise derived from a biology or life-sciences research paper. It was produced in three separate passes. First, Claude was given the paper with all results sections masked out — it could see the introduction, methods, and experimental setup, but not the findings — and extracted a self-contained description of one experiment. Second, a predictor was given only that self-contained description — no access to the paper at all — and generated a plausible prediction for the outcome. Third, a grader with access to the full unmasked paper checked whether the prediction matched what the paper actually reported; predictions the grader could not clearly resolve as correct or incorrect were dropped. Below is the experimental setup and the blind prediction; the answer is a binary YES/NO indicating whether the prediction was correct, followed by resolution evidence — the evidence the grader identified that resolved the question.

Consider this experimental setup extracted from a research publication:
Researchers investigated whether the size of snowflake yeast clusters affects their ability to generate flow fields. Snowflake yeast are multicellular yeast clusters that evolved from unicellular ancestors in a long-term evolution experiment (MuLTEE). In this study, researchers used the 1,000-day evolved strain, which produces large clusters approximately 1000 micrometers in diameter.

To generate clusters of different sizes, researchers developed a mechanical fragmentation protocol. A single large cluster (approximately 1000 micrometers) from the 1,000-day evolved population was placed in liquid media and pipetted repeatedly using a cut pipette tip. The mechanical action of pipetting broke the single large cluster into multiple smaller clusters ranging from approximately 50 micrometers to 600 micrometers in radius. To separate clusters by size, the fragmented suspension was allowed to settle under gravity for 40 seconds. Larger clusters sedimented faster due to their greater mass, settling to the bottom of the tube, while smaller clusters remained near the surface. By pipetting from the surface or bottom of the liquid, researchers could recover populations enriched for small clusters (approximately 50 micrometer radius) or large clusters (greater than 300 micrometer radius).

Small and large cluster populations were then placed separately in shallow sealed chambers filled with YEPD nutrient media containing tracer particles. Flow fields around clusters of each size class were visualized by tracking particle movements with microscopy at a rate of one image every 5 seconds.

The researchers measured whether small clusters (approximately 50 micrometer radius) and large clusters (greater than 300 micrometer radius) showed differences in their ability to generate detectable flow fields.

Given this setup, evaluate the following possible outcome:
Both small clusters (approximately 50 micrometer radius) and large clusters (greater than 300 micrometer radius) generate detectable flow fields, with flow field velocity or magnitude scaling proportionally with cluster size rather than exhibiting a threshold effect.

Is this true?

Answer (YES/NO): NO